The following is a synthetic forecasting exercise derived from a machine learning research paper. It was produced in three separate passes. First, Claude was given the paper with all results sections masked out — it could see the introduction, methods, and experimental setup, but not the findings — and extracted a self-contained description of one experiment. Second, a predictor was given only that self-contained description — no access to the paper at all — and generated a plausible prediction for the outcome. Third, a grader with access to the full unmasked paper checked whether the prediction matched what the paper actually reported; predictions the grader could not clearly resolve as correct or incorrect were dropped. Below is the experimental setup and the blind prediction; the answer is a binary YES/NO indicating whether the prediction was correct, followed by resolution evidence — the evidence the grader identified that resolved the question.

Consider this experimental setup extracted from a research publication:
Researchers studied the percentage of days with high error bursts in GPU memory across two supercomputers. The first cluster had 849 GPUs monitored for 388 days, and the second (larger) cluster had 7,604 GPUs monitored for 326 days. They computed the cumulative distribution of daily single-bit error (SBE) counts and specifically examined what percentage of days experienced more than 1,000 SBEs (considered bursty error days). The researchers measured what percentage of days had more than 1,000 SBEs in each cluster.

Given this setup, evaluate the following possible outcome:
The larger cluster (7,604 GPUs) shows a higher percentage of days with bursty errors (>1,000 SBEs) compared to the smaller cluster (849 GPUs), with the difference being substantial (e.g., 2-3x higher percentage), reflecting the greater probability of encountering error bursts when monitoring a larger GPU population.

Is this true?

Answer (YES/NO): YES